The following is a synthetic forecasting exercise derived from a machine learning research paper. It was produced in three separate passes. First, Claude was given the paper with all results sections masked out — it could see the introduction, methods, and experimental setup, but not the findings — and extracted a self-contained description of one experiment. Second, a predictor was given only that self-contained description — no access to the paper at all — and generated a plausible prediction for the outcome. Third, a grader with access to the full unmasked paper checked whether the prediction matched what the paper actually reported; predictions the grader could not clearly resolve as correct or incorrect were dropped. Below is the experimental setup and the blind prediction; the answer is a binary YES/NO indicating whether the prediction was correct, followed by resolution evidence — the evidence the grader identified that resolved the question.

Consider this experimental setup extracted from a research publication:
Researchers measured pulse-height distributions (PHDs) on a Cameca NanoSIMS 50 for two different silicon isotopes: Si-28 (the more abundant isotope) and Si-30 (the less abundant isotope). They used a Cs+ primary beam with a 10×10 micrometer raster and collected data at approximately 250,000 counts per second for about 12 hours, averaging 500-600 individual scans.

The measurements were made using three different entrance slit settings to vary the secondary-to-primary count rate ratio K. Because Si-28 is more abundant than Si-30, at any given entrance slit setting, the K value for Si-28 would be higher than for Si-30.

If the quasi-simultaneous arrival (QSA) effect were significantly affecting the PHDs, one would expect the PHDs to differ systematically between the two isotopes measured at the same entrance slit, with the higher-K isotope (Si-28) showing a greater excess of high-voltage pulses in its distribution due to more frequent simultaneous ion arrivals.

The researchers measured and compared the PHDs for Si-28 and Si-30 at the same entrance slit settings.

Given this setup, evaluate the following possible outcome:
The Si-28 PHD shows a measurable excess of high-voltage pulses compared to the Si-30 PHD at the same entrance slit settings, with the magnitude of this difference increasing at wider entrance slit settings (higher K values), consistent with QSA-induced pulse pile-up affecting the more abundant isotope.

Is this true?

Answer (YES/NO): NO